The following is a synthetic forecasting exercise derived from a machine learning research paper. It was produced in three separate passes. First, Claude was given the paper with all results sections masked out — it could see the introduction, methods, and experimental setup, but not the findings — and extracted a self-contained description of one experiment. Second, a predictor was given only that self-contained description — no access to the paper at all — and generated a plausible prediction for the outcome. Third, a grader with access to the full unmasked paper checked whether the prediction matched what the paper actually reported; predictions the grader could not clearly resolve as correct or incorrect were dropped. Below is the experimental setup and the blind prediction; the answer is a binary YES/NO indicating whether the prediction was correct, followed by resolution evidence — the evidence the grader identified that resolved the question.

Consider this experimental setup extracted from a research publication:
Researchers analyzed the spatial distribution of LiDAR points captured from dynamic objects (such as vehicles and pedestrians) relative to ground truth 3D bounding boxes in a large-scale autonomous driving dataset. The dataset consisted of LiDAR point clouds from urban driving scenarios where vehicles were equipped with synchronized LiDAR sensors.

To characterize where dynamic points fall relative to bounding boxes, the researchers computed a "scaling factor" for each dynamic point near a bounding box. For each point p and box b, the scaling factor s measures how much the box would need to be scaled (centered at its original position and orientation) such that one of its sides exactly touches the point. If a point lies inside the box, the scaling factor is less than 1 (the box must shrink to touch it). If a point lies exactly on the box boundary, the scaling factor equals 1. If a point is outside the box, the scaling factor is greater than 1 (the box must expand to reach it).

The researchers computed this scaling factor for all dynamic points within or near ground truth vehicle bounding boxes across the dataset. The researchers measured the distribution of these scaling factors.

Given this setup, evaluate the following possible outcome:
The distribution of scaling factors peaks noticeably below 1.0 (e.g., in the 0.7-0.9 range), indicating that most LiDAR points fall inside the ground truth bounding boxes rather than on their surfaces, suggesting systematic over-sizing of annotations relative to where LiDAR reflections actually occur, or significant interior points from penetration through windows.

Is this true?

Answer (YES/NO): YES